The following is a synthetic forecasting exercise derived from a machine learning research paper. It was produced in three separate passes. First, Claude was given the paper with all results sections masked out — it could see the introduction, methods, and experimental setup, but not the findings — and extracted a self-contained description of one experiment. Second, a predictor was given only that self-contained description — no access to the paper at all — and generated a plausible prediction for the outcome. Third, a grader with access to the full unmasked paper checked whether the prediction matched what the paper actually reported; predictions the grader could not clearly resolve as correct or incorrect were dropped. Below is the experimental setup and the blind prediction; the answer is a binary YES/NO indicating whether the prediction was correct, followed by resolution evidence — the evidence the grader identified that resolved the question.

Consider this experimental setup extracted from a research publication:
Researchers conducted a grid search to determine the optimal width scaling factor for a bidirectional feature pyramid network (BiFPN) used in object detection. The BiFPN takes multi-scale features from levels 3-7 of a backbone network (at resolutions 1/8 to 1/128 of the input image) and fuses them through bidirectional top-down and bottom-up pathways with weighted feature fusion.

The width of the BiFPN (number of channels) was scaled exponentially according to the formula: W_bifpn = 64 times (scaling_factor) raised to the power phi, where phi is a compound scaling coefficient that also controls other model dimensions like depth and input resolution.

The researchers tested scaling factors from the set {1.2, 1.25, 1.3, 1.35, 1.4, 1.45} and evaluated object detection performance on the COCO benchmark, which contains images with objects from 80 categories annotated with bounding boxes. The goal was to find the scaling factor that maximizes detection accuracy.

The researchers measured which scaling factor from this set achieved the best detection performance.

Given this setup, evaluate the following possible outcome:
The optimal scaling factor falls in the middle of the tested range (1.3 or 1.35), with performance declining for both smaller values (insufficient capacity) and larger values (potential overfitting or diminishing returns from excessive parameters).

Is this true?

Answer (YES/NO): YES